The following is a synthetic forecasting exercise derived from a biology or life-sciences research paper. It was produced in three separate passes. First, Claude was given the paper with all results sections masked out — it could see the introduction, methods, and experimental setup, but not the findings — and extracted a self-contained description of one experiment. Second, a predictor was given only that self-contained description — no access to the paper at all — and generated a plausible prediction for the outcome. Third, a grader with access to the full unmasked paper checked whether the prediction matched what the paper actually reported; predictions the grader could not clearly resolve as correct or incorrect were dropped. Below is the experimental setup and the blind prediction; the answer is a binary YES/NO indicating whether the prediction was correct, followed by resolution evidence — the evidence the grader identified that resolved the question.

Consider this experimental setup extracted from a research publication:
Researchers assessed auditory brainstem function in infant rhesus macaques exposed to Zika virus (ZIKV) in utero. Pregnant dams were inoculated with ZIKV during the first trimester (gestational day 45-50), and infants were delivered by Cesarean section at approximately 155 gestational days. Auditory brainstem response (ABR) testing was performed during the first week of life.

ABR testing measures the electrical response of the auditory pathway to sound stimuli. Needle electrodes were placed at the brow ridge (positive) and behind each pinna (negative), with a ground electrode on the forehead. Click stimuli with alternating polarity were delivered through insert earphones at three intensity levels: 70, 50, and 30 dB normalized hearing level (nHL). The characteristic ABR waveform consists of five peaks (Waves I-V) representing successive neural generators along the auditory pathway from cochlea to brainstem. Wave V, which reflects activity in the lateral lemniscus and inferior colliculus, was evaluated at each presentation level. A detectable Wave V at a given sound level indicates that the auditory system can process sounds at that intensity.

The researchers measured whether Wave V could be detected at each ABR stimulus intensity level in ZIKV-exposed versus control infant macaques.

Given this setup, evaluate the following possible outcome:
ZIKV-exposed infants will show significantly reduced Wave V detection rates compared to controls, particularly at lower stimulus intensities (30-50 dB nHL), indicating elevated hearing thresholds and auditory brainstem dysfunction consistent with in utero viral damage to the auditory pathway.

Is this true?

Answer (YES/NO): NO